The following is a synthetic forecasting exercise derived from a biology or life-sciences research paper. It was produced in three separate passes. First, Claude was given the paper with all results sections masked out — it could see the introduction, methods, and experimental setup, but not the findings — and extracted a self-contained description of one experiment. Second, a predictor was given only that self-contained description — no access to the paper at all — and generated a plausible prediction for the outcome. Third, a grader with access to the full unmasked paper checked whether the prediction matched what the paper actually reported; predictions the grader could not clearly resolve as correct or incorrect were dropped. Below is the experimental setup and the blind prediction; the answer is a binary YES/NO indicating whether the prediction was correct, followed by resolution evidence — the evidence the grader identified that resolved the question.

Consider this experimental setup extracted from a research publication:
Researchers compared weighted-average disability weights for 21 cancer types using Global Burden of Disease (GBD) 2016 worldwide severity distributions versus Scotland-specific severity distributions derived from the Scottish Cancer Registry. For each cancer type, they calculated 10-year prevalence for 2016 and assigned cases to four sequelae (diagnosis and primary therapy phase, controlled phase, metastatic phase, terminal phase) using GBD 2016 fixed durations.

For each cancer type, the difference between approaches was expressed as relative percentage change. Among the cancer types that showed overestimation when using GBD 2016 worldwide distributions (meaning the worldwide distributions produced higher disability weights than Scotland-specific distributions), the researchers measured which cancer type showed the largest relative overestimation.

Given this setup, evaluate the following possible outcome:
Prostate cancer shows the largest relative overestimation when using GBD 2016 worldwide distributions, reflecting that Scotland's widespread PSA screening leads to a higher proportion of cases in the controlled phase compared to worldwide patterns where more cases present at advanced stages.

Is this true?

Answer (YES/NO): NO